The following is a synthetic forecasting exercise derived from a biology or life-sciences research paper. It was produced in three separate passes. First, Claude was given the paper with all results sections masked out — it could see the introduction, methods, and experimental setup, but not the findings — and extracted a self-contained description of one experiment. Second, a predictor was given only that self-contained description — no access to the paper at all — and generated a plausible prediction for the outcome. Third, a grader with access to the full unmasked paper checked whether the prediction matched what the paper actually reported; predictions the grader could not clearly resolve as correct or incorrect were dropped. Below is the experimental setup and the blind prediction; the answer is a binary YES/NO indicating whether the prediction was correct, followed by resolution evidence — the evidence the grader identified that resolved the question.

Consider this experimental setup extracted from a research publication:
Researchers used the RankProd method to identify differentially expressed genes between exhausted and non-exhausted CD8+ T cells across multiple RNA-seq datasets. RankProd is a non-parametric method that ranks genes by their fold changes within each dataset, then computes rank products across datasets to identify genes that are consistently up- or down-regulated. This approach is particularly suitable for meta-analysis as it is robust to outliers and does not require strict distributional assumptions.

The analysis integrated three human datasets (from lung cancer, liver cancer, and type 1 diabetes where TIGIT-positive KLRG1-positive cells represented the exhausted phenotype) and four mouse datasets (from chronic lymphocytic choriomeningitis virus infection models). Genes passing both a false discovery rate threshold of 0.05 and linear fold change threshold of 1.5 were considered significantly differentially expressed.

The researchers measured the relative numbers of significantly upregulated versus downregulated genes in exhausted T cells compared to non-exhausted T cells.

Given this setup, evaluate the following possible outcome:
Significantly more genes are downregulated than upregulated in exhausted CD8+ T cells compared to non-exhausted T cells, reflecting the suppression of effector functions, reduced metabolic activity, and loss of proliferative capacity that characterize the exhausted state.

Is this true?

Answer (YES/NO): NO